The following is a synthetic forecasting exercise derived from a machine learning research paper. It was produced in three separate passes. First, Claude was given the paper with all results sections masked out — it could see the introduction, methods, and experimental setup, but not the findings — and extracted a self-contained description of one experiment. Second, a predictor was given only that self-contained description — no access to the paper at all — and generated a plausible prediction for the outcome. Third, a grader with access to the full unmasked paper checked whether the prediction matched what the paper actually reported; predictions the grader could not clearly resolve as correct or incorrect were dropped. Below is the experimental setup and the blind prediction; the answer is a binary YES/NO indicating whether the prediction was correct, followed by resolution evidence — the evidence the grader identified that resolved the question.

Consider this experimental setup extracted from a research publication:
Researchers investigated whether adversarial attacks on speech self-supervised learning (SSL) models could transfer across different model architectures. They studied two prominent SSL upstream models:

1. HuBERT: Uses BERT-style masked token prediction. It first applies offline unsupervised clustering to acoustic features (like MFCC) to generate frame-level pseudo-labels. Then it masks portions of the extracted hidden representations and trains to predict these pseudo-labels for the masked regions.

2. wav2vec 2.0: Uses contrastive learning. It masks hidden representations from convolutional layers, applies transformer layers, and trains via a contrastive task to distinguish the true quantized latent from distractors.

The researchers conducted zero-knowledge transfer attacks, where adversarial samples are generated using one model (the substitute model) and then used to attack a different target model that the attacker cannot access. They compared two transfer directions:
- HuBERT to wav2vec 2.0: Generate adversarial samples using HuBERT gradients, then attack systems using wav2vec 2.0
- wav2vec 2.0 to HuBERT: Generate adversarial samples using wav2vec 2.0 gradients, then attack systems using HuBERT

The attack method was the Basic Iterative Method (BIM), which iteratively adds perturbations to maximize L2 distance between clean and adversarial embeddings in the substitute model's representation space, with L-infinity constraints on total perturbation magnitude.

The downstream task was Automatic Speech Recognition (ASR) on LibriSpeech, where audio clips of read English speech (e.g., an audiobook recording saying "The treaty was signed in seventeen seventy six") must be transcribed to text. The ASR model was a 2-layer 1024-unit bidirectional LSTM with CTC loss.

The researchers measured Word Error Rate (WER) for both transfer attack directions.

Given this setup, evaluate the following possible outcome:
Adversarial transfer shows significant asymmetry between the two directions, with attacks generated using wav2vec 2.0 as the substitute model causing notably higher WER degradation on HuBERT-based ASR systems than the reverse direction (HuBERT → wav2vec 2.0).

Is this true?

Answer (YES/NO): NO